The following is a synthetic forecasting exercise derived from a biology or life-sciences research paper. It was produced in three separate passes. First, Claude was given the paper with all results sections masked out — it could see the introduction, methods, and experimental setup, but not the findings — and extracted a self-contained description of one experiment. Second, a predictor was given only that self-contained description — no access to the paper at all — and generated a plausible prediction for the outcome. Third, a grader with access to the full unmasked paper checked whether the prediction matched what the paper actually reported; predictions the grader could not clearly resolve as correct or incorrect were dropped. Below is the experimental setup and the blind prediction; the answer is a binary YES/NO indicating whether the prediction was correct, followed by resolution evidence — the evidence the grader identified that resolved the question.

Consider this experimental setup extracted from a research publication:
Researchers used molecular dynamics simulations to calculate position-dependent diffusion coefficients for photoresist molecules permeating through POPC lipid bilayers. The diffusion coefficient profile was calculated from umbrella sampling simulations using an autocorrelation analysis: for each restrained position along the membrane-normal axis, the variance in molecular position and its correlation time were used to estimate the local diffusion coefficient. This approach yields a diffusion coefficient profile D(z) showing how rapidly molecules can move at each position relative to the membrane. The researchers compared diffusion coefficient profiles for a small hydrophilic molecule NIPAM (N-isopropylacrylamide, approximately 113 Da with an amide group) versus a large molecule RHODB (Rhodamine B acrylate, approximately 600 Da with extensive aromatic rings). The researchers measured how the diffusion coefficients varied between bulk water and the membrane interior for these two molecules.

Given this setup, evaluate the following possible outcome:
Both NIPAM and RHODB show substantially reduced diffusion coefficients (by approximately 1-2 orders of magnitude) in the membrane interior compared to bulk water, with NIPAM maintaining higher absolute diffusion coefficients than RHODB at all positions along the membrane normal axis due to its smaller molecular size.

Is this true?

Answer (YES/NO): YES